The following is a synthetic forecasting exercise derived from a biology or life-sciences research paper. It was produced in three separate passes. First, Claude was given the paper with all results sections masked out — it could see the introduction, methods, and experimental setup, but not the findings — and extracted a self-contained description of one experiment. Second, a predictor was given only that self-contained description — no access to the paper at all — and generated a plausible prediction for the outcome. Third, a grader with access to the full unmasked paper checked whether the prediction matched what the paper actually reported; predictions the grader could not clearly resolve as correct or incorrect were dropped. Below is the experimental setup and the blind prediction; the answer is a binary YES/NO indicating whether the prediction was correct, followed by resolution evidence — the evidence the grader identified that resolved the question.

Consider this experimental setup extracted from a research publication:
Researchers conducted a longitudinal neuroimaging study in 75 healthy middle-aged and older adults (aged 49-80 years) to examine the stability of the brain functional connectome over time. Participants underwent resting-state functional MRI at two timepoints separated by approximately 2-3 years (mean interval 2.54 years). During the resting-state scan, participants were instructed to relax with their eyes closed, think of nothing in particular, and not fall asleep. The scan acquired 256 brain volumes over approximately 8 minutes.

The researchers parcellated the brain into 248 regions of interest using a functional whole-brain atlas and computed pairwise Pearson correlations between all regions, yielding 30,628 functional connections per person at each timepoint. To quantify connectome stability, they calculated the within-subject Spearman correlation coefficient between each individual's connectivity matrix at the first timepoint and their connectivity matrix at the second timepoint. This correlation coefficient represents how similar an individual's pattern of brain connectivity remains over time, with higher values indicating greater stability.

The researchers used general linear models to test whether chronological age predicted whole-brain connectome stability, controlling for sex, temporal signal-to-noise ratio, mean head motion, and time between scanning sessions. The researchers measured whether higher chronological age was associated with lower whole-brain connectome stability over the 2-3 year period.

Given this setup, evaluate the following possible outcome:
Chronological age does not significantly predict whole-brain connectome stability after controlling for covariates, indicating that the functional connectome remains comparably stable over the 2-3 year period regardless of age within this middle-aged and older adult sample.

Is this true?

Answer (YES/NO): YES